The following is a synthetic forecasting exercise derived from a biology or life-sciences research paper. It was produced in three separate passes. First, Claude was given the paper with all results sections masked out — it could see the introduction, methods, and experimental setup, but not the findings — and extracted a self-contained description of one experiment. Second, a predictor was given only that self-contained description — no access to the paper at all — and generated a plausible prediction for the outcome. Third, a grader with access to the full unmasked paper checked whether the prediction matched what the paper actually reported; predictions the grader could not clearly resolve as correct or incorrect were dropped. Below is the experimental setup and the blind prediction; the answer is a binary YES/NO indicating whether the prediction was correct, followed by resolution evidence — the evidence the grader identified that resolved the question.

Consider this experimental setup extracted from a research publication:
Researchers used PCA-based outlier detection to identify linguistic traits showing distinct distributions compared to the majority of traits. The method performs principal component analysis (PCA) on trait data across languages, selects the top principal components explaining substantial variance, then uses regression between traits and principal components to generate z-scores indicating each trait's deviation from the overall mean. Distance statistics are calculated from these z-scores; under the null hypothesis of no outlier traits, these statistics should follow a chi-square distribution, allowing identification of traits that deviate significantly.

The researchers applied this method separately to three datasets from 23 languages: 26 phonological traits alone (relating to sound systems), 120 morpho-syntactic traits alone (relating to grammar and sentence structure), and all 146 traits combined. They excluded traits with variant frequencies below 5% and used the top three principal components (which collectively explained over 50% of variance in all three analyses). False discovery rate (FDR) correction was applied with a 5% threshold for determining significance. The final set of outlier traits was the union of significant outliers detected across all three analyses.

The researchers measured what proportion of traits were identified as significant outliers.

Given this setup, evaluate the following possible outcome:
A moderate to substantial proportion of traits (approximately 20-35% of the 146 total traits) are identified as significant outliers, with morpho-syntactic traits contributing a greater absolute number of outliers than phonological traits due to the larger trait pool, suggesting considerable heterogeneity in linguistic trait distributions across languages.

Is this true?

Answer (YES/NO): NO